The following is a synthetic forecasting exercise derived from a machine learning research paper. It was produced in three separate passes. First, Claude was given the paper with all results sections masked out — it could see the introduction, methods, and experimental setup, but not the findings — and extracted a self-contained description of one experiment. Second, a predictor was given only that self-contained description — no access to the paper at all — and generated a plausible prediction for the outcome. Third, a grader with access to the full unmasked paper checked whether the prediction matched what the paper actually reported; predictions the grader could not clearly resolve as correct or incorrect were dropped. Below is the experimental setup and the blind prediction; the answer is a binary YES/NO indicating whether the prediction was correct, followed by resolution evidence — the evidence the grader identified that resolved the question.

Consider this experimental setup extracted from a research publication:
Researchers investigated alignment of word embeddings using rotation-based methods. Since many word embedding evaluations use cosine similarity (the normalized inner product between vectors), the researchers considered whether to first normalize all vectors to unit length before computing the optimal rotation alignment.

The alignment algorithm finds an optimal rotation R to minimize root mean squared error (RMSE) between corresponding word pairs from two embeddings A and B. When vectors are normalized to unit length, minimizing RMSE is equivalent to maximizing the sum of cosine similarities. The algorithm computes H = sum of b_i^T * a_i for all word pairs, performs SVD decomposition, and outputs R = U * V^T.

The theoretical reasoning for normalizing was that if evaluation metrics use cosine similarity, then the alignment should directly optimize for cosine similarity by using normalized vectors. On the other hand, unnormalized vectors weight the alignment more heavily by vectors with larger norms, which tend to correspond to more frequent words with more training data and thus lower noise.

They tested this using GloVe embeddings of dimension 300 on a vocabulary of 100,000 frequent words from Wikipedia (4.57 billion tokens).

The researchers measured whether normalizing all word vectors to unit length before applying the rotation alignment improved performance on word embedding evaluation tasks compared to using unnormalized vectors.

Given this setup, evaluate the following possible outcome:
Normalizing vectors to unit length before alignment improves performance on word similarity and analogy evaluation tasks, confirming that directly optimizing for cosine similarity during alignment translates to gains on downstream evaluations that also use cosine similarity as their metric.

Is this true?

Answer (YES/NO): NO